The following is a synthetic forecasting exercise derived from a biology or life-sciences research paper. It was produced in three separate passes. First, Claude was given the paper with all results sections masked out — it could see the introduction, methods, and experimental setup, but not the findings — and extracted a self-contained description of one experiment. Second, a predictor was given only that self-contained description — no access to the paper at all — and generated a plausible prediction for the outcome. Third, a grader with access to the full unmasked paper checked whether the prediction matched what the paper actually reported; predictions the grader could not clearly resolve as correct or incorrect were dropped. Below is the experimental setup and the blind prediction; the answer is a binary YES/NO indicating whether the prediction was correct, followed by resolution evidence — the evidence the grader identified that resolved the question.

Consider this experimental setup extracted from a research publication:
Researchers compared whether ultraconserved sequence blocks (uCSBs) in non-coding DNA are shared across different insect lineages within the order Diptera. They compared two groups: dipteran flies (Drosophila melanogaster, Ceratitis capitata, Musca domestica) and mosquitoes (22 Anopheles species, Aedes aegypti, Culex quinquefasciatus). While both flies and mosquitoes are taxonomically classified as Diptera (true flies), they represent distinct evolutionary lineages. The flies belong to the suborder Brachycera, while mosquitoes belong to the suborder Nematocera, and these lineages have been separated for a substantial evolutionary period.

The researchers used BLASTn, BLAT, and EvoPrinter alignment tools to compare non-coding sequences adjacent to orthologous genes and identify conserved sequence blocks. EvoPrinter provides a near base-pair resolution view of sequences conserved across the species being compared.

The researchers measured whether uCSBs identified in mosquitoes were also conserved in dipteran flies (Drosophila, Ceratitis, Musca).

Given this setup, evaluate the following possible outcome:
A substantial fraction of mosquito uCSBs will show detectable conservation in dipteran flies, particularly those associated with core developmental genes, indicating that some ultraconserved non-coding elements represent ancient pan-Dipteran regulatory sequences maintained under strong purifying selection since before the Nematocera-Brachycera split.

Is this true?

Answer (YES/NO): NO